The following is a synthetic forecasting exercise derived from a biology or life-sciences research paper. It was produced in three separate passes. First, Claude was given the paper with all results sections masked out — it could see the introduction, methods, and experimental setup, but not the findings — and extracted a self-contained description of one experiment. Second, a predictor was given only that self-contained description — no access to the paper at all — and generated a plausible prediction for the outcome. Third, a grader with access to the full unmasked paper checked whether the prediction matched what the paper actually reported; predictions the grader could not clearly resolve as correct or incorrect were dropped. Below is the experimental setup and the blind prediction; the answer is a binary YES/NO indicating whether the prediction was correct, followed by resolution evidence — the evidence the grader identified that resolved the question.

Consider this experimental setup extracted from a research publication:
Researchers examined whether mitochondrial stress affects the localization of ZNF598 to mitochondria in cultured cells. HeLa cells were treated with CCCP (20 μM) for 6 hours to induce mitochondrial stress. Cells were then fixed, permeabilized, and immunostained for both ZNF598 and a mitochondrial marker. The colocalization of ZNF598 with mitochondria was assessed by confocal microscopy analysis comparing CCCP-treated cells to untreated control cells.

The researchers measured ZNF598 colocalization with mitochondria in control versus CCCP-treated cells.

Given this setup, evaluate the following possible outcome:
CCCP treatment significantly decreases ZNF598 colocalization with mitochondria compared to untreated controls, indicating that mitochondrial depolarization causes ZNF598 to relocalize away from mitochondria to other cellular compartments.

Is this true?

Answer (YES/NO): NO